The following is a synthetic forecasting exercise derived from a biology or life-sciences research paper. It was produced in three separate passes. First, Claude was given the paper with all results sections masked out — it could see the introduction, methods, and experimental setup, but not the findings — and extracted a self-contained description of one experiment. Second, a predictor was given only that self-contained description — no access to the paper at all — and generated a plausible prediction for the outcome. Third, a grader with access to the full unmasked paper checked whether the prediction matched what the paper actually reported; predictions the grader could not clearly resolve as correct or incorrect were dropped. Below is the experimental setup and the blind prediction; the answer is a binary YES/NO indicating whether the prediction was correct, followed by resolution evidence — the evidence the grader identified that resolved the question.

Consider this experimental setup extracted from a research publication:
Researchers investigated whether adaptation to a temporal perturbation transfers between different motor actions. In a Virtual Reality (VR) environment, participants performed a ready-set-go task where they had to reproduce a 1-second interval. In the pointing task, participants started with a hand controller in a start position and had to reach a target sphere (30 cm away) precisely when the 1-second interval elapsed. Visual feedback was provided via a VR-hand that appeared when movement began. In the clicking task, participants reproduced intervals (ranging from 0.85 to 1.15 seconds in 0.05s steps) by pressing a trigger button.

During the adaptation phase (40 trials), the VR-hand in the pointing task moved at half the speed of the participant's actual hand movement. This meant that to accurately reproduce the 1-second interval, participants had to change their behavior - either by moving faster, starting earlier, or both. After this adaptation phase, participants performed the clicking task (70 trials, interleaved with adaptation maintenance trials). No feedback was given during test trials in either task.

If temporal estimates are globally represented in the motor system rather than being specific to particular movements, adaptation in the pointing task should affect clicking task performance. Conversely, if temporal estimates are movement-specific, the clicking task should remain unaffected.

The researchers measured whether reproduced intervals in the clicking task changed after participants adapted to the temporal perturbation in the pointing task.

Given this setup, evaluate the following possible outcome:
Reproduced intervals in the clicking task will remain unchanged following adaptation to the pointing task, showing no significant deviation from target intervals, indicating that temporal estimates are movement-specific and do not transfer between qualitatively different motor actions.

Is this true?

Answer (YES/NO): NO